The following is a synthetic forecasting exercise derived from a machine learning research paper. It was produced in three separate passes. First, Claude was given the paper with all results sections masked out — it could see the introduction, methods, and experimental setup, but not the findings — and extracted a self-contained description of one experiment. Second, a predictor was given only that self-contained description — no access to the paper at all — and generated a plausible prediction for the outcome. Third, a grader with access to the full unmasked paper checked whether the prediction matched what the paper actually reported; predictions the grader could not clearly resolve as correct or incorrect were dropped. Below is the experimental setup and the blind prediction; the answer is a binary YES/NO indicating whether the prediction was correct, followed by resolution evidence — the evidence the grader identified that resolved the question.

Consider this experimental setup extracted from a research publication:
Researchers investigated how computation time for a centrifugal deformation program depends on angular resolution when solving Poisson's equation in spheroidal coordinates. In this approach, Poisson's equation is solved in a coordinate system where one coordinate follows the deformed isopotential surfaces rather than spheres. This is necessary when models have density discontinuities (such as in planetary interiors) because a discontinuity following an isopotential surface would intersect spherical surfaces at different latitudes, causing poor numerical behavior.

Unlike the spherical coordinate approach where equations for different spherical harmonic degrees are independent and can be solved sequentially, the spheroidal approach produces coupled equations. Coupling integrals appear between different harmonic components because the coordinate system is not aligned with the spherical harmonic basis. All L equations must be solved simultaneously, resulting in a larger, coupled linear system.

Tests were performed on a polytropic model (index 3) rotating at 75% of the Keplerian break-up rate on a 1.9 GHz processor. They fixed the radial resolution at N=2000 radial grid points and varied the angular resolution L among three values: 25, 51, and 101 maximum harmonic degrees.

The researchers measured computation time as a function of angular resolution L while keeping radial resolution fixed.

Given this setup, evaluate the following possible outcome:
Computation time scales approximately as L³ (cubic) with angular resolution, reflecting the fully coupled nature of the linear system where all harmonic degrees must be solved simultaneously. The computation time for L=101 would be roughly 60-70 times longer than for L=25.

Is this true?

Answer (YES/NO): NO